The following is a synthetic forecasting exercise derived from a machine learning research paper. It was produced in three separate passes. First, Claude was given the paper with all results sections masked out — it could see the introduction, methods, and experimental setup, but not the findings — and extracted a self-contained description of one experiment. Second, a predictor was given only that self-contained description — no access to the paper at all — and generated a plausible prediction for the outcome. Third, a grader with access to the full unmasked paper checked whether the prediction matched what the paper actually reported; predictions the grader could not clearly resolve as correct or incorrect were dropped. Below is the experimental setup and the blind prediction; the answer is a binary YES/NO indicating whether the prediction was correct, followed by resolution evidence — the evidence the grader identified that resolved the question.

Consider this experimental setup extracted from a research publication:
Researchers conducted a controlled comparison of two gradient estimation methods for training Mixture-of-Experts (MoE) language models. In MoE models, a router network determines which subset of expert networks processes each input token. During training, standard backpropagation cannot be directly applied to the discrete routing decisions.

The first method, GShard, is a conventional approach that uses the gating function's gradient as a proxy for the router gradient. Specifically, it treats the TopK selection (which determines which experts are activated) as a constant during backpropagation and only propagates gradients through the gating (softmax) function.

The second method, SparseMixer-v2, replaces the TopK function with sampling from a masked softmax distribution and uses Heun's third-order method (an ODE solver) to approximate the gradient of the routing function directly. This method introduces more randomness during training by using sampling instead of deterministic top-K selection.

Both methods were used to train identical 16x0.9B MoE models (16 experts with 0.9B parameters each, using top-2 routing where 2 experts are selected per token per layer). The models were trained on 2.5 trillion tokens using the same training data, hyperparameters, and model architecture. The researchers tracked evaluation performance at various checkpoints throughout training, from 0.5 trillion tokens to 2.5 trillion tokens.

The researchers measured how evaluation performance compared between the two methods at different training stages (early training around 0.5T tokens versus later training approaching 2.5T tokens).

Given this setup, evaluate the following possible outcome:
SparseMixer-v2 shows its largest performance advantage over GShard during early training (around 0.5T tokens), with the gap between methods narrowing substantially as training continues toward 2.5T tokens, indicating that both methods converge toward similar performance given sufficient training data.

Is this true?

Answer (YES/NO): NO